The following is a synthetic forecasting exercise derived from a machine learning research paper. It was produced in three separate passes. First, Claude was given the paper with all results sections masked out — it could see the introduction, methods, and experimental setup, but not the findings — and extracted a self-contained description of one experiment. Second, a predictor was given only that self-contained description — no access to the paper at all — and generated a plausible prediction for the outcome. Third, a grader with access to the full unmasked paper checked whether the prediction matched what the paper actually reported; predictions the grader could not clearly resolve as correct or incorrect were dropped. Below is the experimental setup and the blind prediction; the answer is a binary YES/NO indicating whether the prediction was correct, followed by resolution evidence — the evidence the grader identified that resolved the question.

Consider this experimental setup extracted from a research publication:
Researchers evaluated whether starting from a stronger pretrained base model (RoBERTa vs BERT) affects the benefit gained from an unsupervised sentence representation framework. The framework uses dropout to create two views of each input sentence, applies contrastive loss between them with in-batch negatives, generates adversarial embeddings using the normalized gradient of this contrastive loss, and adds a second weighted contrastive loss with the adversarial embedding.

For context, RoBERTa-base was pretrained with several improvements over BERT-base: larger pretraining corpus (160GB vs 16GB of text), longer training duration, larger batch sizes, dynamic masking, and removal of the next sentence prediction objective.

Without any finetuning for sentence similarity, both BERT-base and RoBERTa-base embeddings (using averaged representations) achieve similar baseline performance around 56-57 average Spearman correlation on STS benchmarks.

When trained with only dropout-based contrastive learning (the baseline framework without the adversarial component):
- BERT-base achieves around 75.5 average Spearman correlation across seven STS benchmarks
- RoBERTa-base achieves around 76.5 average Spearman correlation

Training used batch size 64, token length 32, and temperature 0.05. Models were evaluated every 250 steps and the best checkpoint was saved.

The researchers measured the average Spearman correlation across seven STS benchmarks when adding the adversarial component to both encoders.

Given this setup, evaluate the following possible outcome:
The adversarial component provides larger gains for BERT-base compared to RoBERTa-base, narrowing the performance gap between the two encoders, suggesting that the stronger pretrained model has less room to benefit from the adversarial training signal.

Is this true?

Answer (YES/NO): YES